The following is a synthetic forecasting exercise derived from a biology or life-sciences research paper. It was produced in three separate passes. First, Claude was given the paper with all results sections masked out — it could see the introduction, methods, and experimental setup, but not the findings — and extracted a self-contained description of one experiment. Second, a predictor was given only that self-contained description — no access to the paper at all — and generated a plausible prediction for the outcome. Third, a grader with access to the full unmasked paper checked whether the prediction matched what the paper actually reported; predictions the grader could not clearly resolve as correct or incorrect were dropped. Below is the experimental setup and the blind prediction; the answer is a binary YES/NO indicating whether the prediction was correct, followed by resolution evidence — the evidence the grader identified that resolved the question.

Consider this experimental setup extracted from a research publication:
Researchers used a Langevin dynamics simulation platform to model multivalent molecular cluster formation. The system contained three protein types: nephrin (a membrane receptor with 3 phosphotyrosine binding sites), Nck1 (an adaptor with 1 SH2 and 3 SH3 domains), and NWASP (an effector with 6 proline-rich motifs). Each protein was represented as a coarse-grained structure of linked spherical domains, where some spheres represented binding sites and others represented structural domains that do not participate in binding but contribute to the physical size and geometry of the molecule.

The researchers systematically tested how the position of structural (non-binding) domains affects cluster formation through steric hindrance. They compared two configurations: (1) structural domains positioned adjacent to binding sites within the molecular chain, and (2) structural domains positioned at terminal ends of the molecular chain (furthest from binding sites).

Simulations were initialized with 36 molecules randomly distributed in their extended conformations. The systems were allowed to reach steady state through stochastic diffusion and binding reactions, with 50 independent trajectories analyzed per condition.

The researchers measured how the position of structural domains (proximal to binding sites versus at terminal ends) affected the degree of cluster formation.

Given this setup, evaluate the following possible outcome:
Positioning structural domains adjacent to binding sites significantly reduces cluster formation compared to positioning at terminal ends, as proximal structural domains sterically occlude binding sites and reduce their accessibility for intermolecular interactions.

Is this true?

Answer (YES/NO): NO